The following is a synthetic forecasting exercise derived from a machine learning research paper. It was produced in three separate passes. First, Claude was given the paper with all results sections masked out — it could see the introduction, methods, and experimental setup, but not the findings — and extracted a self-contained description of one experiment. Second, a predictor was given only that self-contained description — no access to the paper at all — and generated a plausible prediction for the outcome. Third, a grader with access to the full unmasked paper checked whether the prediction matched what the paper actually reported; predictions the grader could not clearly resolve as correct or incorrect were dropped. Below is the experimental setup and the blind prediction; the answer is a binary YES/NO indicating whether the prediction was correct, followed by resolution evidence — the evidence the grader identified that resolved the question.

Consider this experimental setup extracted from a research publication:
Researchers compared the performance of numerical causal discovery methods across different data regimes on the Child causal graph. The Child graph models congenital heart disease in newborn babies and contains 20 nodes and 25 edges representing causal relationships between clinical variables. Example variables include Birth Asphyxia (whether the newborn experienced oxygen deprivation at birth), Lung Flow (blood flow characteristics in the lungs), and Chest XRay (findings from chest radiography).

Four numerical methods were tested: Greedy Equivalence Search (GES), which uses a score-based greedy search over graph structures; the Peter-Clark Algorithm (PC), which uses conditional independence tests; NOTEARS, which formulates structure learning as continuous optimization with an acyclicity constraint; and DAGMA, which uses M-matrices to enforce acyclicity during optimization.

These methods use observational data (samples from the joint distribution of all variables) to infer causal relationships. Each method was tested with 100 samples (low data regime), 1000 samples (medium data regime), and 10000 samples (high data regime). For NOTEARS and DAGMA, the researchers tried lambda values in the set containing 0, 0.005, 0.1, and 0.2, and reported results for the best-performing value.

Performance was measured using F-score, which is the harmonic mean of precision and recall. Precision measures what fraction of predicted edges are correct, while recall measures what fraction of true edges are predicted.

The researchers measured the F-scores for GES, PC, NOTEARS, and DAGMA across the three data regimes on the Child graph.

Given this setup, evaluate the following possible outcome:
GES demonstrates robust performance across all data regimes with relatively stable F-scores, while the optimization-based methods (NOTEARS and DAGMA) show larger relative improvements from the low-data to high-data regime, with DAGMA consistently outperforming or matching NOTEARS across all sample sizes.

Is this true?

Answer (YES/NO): NO